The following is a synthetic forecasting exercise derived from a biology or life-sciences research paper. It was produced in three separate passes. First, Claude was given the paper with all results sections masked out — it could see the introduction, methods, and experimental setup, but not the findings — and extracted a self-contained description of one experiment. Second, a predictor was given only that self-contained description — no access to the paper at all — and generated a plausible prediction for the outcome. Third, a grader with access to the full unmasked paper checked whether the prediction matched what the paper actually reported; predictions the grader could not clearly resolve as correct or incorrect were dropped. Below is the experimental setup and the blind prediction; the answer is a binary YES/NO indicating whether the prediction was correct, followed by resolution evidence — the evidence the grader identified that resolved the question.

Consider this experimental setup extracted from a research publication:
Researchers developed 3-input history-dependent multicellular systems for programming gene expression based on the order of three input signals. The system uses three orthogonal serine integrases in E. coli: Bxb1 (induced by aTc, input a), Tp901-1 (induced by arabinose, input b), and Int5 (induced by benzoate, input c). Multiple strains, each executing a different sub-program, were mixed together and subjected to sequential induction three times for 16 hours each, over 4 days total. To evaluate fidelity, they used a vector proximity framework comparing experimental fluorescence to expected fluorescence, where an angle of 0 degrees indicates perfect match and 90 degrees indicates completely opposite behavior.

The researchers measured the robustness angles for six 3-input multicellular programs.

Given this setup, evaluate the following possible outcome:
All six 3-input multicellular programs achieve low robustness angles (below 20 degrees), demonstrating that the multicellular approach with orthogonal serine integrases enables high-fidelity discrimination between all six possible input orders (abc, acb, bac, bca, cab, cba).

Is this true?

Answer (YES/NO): NO